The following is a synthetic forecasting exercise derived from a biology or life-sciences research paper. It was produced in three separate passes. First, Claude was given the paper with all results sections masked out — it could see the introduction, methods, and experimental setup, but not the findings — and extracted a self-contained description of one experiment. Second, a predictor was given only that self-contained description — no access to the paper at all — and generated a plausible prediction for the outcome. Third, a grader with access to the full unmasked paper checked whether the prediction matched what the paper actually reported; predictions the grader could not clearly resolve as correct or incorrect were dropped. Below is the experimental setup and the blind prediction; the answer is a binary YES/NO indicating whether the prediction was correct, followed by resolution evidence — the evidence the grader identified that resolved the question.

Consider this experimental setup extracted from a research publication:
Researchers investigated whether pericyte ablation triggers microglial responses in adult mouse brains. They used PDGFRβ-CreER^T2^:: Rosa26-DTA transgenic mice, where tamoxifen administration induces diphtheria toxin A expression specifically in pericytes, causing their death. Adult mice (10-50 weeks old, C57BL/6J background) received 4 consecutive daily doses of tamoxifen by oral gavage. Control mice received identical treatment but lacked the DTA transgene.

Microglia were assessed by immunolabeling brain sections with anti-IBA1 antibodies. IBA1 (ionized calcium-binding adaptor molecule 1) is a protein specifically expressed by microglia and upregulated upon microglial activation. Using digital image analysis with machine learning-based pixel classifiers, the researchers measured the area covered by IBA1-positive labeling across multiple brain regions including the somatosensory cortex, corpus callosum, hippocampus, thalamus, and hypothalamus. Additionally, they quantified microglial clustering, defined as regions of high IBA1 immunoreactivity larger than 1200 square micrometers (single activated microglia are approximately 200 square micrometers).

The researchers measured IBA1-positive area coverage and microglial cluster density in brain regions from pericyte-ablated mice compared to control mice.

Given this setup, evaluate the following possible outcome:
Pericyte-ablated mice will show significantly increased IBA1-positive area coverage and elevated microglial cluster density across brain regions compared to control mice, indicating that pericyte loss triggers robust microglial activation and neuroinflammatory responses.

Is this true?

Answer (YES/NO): YES